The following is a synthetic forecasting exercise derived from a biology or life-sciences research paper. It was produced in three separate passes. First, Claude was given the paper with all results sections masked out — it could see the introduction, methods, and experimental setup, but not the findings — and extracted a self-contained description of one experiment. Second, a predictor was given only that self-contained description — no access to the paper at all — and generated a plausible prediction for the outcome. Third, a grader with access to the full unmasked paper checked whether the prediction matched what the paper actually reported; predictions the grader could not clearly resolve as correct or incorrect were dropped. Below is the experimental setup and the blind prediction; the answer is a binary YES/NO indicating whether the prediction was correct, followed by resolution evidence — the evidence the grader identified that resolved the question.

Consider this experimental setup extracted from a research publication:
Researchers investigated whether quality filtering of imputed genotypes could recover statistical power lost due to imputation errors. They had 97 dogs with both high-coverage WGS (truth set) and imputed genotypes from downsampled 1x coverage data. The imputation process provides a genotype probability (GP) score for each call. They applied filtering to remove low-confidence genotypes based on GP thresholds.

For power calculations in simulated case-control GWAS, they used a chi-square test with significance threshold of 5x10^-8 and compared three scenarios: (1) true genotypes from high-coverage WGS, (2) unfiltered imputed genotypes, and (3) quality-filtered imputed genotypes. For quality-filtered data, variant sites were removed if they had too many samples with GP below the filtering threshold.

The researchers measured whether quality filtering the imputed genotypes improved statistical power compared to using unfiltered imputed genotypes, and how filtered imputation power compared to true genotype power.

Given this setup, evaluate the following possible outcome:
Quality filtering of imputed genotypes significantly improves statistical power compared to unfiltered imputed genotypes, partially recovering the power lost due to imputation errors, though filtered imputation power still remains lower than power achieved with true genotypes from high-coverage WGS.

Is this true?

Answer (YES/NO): YES